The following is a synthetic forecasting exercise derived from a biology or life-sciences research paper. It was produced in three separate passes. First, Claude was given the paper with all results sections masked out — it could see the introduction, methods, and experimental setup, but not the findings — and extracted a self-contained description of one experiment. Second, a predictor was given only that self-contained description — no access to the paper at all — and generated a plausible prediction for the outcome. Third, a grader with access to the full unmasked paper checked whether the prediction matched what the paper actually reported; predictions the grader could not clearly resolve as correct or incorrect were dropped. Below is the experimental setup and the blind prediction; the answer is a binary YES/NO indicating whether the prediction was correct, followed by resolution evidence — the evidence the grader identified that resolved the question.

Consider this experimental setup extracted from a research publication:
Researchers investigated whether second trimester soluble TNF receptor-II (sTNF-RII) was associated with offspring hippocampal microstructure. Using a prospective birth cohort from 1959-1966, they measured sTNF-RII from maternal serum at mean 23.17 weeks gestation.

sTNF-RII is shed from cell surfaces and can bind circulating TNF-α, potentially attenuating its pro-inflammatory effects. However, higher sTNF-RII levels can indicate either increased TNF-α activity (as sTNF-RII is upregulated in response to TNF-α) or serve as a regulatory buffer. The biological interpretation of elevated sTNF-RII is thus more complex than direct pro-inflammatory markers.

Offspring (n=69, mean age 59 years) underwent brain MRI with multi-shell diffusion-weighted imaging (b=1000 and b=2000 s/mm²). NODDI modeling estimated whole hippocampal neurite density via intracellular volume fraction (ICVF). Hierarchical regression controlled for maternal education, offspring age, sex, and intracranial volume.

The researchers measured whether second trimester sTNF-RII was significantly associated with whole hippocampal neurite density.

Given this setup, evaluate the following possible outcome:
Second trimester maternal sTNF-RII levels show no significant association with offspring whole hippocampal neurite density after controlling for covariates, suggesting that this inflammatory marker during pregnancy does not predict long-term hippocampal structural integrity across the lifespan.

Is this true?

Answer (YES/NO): YES